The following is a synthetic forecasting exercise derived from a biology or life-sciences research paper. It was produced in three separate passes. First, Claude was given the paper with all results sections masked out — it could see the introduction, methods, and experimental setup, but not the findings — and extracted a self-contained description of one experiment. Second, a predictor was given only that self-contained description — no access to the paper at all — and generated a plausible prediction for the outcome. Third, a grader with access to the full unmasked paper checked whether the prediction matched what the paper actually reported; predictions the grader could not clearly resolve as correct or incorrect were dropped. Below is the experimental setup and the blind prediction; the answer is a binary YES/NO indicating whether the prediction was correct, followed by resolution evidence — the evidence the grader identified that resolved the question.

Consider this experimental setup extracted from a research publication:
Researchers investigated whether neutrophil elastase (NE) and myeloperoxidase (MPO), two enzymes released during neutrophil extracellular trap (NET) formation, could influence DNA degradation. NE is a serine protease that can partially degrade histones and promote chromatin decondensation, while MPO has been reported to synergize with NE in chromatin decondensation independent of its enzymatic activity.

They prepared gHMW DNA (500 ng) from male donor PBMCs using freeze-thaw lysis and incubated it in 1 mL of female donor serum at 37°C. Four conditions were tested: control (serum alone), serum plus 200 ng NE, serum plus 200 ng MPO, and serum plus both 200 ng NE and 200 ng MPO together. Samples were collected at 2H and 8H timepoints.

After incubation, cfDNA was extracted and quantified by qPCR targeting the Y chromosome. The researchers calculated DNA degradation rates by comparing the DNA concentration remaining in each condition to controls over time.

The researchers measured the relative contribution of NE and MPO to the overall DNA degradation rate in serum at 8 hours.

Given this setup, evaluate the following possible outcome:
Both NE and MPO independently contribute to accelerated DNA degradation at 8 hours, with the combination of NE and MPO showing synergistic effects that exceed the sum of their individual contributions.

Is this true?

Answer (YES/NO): NO